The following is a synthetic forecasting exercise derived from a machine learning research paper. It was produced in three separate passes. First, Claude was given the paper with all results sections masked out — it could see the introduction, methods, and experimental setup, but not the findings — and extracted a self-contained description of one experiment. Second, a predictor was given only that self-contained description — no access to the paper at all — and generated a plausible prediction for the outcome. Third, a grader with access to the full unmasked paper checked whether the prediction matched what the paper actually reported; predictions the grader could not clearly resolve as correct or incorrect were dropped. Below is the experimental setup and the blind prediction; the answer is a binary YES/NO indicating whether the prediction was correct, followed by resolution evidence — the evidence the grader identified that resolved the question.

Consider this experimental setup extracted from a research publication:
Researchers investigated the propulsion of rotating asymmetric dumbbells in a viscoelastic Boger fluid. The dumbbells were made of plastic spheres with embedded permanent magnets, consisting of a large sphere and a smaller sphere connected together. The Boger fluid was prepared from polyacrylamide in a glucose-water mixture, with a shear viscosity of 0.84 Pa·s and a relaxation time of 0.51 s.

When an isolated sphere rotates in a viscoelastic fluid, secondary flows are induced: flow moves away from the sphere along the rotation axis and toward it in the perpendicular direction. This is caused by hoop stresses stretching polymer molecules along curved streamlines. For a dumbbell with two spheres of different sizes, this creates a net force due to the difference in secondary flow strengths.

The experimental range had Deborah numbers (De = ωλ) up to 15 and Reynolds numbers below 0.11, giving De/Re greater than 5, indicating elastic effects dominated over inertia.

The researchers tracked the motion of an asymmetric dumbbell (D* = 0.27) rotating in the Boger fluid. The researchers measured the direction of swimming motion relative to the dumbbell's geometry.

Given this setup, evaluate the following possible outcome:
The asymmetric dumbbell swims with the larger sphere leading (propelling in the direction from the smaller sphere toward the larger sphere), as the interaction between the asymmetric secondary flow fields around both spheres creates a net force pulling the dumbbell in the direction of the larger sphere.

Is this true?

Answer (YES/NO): NO